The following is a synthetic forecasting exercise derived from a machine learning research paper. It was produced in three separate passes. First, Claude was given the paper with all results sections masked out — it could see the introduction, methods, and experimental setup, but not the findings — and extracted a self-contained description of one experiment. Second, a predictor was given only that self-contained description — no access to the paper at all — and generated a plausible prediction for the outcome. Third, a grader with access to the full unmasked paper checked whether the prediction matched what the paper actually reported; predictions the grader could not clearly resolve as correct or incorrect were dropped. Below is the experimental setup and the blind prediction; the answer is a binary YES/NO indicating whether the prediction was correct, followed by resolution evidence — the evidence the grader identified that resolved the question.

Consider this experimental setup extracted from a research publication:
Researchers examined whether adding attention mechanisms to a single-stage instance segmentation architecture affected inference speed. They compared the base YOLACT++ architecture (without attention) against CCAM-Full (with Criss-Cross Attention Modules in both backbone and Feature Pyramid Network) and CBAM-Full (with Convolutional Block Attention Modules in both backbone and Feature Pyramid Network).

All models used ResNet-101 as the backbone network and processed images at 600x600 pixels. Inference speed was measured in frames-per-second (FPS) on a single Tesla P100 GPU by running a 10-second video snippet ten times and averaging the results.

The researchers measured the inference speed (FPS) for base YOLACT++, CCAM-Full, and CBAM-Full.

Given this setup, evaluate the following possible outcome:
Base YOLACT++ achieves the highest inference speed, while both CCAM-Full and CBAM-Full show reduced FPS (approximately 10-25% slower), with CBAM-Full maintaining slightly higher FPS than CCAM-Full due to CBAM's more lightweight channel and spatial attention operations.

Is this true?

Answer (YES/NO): NO